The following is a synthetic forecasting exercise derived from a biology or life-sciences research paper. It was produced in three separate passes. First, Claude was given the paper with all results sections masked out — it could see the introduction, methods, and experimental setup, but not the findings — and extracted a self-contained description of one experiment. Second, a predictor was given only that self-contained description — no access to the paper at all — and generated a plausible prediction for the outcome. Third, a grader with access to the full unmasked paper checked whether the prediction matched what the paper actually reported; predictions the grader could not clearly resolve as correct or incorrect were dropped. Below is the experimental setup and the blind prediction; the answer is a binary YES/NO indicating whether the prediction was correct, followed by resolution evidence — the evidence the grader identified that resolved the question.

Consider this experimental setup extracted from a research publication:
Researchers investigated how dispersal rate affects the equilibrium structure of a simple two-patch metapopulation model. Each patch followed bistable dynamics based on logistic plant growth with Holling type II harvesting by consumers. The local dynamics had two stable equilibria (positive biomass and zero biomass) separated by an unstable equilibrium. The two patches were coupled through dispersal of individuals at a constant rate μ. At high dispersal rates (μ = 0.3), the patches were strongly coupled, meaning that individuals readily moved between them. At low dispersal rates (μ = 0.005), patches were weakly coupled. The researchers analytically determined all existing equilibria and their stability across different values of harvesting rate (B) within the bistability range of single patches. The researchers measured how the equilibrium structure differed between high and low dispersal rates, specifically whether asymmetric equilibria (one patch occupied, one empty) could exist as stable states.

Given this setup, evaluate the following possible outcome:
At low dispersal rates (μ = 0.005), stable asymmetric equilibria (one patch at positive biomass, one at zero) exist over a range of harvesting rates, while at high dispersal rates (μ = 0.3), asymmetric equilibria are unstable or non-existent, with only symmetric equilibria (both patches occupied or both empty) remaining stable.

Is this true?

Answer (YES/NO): YES